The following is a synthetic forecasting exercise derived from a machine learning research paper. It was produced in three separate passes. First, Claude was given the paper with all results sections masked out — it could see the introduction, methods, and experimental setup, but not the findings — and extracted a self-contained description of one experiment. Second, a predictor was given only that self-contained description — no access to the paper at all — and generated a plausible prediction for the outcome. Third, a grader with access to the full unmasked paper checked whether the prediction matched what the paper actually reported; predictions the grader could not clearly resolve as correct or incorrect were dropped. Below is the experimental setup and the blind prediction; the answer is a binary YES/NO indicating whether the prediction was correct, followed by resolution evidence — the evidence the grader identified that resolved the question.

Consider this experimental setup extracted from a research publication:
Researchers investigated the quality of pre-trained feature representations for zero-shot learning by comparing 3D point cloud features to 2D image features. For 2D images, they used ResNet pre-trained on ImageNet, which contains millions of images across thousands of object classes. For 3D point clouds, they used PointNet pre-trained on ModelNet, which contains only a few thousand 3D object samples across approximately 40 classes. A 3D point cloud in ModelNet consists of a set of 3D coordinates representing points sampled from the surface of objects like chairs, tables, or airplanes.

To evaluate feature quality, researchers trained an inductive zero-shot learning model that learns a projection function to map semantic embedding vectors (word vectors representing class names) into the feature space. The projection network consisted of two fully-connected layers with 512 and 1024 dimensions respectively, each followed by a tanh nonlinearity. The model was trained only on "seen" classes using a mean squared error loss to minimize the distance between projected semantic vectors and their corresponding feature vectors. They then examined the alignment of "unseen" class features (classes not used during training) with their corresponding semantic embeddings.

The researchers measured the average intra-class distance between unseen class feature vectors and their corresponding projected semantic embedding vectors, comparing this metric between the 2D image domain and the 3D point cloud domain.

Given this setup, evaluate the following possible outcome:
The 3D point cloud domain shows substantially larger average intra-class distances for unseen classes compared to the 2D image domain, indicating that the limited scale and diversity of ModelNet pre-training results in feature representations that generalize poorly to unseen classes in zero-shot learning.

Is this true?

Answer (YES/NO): YES